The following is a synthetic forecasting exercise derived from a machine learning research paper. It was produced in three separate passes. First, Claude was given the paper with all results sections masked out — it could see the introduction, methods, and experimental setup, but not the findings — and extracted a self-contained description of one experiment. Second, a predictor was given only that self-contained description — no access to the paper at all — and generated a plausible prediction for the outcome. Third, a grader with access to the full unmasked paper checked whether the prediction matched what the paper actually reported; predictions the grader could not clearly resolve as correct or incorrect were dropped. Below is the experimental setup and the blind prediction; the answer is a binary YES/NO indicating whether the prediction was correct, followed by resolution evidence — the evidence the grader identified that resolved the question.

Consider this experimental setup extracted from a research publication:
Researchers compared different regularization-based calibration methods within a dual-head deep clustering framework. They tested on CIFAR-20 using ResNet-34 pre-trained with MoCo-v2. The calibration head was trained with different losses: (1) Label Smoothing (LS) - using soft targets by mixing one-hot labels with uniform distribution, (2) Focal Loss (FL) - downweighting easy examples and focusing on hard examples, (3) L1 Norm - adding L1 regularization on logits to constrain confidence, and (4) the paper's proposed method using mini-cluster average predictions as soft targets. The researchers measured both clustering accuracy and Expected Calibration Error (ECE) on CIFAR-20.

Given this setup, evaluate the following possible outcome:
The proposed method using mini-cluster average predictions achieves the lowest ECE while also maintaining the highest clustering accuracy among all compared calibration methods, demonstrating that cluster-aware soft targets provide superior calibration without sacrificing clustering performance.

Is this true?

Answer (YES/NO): NO